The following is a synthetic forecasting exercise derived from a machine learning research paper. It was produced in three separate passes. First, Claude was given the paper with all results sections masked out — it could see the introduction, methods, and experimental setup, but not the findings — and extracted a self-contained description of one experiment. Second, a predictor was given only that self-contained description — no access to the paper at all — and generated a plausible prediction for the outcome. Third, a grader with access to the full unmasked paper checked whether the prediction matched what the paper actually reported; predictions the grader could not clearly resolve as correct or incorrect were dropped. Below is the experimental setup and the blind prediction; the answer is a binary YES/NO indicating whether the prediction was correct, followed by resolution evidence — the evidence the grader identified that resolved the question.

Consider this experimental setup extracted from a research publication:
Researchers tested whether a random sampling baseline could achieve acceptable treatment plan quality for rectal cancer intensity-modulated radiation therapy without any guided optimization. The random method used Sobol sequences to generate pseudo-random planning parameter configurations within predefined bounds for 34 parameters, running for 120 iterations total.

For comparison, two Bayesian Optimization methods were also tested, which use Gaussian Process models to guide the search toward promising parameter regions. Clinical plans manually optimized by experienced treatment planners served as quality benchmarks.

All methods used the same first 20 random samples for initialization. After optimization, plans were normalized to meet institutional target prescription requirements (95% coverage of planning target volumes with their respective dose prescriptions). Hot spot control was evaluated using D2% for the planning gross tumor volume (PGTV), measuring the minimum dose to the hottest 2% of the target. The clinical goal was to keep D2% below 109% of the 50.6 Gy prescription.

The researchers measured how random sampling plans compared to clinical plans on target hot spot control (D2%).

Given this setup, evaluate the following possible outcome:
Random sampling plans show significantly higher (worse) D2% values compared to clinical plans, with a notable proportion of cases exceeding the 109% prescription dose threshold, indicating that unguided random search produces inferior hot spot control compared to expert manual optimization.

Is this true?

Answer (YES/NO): YES